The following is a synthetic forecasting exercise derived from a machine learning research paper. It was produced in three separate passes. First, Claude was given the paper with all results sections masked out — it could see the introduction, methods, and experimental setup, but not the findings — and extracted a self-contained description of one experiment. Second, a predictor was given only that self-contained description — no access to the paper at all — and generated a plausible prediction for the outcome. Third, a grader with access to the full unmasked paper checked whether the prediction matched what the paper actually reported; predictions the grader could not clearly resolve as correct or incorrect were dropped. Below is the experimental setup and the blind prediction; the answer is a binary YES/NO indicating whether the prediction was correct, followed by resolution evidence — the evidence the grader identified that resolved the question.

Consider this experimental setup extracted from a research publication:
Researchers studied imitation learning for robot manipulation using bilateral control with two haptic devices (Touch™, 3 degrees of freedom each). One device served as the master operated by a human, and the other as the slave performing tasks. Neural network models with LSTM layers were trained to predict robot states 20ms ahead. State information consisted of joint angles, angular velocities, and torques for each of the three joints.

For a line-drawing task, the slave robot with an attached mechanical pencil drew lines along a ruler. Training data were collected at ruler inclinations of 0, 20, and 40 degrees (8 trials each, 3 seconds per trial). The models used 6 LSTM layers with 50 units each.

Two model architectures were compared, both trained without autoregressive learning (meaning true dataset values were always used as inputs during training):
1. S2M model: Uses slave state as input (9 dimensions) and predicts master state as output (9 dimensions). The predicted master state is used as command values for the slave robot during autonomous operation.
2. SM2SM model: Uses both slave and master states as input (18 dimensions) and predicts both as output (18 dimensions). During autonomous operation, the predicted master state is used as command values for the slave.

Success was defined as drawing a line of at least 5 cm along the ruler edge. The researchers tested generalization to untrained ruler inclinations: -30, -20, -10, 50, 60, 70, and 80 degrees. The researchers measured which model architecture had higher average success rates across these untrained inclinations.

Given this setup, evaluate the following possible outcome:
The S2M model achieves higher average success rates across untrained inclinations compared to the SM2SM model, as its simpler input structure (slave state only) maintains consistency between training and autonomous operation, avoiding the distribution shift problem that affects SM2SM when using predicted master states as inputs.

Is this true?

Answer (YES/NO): NO